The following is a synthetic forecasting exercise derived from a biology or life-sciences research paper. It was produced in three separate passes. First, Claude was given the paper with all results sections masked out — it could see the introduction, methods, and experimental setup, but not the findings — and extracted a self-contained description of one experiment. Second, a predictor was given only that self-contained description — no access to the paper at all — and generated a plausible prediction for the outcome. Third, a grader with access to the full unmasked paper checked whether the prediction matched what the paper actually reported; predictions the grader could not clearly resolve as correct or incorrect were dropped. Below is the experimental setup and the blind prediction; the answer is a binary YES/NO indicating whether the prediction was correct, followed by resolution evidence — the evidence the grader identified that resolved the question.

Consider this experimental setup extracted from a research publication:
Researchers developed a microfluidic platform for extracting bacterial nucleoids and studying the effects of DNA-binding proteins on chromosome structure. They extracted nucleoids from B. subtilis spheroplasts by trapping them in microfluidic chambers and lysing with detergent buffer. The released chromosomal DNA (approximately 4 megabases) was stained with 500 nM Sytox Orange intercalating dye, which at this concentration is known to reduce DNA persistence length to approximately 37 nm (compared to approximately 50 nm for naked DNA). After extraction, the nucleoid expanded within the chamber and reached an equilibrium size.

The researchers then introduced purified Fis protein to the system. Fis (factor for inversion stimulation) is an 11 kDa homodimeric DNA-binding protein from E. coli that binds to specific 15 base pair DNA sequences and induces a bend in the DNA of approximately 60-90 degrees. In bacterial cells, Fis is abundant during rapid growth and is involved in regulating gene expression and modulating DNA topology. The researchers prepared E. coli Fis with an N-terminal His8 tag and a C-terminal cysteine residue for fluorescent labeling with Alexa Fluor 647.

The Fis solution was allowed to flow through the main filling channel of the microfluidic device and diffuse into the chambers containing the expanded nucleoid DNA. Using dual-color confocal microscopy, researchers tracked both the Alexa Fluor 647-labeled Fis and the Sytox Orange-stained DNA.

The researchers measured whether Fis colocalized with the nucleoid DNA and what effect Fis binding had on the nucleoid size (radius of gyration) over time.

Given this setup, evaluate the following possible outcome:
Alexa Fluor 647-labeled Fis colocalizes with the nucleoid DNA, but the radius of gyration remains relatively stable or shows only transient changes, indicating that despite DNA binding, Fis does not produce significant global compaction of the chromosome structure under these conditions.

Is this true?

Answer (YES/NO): YES